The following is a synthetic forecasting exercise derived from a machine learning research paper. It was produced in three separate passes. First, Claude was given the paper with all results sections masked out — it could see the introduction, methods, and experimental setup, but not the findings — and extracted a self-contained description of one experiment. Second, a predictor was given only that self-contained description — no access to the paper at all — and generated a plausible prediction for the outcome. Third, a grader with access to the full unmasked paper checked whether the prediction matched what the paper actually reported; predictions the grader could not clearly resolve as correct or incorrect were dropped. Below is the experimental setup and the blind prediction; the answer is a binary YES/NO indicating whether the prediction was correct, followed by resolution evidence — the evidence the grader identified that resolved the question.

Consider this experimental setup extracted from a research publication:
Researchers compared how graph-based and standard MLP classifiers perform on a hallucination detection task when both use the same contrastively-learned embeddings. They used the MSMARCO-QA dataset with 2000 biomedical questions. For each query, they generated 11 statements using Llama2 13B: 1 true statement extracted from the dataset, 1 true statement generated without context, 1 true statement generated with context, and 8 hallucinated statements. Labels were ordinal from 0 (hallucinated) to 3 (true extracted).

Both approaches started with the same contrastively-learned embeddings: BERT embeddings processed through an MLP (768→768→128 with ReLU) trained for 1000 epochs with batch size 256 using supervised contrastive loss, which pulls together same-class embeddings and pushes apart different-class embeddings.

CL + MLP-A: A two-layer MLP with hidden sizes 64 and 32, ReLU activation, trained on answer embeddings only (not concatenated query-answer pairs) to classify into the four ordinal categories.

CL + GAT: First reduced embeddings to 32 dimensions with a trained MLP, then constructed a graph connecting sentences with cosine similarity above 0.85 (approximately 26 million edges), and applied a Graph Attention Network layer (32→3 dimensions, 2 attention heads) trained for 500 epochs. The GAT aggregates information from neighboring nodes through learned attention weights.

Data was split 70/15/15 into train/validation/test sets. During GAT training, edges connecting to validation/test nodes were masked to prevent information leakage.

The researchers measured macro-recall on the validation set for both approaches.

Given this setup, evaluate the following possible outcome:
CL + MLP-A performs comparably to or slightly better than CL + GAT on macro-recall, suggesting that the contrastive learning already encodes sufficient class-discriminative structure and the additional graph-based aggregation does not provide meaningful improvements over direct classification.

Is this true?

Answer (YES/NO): NO